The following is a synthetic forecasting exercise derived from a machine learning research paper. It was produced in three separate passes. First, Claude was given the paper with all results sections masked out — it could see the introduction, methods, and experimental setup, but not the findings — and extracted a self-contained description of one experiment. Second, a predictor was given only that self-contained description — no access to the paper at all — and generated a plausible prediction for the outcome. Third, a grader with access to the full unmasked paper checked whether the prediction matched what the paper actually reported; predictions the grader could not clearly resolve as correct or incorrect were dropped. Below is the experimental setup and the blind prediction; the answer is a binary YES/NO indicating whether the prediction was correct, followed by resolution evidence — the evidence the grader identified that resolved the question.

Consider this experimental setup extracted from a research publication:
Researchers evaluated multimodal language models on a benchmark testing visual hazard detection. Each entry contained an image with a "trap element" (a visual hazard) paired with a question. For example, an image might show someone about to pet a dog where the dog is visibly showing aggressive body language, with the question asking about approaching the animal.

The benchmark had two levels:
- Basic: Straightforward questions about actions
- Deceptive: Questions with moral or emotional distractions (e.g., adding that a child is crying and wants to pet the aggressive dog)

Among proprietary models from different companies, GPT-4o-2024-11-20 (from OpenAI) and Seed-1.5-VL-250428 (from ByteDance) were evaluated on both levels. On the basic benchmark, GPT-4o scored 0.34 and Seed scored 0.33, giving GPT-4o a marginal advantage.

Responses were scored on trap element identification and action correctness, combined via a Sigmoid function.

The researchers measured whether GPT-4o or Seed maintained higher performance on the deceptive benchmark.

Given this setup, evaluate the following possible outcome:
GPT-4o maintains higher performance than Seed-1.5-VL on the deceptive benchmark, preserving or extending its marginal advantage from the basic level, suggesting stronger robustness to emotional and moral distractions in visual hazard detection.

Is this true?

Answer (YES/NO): NO